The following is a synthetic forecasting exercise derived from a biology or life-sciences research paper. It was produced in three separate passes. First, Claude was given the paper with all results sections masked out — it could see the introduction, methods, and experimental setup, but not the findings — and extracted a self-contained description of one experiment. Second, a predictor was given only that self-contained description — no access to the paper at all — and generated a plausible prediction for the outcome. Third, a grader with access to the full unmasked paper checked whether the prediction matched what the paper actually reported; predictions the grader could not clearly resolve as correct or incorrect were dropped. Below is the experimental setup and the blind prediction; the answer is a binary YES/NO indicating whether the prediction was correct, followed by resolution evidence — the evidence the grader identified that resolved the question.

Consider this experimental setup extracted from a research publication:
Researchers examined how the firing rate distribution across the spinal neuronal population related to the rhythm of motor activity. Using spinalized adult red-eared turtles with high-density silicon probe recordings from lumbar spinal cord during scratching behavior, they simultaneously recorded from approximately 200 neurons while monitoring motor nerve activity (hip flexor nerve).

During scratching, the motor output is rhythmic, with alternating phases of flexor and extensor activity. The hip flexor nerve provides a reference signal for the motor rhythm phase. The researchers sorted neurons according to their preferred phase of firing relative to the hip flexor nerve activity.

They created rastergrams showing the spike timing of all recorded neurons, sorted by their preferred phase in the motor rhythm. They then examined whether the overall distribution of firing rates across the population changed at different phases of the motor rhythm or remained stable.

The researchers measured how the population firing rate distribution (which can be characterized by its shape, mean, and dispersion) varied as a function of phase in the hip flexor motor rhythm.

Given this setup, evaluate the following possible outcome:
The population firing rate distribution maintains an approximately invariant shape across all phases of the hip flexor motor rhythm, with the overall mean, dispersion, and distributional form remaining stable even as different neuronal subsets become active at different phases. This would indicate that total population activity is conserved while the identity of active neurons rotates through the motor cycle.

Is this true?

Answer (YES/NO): NO